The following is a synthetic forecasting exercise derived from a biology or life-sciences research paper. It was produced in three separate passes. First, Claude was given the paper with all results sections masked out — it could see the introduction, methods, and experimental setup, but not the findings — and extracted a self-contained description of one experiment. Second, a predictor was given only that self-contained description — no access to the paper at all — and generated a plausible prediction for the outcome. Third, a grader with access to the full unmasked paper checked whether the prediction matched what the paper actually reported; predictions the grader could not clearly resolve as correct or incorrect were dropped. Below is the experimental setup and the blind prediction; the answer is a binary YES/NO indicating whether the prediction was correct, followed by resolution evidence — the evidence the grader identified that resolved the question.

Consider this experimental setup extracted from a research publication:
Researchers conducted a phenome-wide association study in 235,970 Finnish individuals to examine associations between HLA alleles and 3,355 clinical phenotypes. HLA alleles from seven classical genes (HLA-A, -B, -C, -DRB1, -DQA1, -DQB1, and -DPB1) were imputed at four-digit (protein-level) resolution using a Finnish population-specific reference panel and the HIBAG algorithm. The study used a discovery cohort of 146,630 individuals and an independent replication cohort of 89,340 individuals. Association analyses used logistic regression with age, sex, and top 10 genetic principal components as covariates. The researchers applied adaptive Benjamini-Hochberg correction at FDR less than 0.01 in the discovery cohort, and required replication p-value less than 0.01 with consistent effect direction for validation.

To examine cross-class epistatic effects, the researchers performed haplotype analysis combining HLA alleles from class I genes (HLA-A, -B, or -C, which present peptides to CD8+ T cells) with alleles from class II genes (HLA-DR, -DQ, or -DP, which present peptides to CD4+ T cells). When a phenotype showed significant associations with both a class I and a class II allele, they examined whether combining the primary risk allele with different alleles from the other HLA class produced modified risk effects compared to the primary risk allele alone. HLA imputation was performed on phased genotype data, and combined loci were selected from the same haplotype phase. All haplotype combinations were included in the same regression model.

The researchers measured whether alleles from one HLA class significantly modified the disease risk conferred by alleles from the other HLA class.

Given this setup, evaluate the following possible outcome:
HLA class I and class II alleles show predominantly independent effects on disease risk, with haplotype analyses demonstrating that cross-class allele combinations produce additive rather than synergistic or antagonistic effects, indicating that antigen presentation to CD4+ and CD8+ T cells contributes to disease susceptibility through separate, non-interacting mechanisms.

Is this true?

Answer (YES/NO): NO